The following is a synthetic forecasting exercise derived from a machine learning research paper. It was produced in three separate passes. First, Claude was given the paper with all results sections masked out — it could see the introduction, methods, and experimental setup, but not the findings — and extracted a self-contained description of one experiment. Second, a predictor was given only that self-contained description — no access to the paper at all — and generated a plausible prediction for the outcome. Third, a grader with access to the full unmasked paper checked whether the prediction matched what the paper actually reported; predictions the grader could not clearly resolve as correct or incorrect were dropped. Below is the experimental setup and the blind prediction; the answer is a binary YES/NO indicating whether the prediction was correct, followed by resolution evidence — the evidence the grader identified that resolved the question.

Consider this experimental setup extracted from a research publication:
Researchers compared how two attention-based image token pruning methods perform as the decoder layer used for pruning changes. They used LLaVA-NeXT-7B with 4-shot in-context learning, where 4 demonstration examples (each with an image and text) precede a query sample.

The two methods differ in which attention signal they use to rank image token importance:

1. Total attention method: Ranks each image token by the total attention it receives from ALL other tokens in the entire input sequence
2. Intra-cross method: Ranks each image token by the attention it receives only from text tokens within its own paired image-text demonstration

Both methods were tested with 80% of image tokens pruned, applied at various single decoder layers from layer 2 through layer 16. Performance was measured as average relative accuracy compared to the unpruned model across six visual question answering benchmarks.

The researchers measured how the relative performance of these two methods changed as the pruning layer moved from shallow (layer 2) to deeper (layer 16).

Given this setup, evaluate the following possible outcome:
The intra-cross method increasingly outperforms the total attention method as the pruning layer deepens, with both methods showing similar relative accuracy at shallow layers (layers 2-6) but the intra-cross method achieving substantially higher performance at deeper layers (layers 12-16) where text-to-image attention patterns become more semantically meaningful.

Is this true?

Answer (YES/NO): NO